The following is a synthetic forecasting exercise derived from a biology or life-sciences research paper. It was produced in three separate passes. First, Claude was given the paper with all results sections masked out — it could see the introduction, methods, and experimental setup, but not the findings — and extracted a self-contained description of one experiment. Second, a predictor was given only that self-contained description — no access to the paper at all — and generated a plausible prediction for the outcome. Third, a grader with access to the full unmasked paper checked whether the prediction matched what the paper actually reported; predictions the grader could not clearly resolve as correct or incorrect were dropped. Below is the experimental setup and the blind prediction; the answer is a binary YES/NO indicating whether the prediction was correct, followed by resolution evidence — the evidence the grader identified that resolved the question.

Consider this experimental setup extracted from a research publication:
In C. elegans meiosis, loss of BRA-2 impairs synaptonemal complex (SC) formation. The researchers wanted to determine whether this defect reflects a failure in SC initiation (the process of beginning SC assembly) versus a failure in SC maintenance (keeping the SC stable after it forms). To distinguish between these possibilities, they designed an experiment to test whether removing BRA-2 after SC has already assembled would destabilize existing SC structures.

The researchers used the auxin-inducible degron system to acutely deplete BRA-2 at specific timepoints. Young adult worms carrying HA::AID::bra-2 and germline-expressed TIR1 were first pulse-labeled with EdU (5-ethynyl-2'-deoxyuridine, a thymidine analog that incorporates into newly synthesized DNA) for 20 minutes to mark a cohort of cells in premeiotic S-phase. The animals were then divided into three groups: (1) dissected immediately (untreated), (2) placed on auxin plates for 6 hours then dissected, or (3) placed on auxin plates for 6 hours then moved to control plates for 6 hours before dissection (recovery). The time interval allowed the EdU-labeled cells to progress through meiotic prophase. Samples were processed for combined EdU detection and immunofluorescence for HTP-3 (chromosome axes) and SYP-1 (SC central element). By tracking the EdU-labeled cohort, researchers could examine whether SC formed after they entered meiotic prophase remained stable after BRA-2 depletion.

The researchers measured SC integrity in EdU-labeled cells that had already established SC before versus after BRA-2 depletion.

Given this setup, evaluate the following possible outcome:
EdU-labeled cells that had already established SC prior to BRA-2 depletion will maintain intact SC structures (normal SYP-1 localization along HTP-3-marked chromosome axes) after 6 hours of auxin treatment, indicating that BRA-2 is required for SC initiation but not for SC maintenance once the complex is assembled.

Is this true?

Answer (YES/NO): NO